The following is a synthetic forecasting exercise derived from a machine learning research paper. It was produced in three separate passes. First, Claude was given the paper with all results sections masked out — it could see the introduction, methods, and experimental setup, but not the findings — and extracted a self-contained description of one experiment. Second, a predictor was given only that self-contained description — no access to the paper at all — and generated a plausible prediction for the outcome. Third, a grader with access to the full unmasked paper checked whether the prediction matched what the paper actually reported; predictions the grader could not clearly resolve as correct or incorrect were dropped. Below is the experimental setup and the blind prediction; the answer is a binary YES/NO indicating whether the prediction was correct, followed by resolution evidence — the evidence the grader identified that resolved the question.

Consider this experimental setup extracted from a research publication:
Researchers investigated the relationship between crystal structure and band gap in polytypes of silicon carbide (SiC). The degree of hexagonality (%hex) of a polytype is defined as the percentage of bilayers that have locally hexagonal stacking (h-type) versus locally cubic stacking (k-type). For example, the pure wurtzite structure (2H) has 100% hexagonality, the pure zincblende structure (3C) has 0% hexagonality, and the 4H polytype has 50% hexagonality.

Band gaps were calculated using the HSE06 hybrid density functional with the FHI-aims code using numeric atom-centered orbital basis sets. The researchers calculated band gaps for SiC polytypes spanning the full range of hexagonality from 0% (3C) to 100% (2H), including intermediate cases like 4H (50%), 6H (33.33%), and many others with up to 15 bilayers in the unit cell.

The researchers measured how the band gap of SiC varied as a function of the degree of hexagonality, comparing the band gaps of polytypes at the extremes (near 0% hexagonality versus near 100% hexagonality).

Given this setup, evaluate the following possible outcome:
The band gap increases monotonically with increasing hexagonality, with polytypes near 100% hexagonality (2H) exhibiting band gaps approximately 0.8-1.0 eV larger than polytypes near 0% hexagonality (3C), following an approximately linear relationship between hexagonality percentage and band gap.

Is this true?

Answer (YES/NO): NO